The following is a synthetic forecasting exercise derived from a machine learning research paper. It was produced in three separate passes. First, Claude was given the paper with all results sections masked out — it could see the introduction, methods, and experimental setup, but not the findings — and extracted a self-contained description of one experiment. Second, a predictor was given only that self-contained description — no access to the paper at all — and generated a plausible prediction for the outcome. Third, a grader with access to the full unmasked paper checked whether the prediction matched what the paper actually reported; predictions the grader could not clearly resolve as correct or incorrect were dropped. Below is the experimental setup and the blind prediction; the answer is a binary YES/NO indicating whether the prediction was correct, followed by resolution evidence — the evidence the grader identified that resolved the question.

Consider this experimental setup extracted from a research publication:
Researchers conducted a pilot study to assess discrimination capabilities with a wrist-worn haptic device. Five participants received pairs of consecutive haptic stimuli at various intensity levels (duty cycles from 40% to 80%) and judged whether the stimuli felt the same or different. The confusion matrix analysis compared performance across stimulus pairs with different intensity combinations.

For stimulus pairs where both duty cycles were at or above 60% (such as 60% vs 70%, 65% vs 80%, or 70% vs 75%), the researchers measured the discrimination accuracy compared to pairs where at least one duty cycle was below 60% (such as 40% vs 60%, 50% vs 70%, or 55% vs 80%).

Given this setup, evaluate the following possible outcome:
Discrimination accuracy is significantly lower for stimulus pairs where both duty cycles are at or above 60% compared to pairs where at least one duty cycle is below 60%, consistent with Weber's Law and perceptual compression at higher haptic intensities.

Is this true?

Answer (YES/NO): YES